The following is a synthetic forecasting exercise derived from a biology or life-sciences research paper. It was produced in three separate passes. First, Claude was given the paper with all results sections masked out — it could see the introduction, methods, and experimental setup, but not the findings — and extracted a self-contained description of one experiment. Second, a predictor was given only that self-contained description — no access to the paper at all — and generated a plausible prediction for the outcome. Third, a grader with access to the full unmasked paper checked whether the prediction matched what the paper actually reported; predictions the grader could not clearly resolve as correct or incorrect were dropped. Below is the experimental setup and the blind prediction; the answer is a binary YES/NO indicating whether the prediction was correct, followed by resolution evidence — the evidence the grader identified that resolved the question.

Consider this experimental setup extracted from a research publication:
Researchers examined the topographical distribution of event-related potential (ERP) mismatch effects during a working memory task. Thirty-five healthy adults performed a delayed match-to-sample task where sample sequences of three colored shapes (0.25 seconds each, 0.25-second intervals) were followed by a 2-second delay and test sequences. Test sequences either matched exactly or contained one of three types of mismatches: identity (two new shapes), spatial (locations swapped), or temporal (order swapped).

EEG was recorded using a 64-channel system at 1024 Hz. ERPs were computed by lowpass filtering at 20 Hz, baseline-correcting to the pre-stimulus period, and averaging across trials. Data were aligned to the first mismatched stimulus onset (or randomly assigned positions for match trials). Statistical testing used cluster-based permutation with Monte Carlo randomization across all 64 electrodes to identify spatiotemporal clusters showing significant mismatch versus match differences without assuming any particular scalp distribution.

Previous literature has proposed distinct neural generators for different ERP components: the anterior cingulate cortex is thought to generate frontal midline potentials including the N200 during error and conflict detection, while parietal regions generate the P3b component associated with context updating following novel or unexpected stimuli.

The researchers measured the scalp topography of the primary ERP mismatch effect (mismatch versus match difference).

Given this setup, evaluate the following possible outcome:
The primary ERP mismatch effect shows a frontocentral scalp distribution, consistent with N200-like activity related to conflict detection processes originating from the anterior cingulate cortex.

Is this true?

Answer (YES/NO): NO